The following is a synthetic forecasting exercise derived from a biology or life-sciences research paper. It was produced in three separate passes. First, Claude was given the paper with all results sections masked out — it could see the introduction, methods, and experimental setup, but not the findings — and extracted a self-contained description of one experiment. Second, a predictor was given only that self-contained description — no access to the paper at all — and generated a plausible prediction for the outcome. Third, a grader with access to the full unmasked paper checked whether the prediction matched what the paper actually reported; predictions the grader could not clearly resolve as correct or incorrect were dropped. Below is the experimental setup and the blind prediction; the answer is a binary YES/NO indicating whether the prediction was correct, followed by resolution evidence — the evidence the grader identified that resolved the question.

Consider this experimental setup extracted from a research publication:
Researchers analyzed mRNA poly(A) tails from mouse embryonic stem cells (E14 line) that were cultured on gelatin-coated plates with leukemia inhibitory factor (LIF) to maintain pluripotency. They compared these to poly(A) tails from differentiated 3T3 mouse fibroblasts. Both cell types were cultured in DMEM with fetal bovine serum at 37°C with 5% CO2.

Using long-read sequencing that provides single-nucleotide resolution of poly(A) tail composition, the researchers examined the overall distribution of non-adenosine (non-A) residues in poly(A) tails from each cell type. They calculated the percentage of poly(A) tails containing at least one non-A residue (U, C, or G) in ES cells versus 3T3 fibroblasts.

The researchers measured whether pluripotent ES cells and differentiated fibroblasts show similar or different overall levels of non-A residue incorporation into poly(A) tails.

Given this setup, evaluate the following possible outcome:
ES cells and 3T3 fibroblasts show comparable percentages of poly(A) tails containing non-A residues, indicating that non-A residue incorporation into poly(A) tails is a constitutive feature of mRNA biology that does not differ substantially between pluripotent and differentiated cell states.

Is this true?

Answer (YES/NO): YES